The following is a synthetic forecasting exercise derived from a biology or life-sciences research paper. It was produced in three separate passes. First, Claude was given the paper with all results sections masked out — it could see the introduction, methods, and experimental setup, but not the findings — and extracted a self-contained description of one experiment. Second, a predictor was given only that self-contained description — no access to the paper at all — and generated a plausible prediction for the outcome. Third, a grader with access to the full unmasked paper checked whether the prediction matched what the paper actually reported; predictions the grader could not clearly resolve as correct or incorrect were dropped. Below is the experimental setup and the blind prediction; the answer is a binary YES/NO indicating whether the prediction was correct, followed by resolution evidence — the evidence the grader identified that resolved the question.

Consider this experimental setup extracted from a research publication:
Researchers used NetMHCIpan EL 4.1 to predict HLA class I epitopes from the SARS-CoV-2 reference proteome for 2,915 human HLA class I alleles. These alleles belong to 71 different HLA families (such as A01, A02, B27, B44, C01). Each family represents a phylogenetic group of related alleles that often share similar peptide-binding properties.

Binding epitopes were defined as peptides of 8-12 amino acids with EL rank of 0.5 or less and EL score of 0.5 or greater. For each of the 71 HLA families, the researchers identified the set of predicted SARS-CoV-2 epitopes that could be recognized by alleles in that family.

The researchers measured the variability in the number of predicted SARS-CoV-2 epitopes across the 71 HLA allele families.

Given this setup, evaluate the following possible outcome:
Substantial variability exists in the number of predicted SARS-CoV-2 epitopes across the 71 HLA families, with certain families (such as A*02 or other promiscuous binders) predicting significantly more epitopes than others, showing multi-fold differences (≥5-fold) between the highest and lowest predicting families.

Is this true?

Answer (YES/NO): YES